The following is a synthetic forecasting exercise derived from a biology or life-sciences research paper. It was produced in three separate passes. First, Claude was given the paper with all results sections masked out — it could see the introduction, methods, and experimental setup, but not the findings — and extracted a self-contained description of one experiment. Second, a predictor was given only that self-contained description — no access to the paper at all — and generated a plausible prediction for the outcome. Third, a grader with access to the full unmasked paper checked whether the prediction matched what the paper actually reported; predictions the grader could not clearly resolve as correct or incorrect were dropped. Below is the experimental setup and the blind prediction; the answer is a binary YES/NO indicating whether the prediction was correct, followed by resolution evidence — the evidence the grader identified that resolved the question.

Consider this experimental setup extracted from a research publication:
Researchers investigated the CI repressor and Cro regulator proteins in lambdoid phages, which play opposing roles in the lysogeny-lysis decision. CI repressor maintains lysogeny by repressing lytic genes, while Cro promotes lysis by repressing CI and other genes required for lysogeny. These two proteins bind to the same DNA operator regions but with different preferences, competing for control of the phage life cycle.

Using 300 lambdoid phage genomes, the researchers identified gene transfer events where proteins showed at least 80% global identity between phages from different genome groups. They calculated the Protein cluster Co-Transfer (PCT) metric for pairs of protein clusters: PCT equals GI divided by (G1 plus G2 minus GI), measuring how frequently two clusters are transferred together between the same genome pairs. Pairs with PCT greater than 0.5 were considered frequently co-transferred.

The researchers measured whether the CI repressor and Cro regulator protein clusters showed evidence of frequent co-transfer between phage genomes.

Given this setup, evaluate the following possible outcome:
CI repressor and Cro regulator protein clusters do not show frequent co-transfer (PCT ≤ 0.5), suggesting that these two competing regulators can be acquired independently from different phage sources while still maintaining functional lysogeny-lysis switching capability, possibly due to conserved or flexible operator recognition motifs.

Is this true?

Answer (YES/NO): NO